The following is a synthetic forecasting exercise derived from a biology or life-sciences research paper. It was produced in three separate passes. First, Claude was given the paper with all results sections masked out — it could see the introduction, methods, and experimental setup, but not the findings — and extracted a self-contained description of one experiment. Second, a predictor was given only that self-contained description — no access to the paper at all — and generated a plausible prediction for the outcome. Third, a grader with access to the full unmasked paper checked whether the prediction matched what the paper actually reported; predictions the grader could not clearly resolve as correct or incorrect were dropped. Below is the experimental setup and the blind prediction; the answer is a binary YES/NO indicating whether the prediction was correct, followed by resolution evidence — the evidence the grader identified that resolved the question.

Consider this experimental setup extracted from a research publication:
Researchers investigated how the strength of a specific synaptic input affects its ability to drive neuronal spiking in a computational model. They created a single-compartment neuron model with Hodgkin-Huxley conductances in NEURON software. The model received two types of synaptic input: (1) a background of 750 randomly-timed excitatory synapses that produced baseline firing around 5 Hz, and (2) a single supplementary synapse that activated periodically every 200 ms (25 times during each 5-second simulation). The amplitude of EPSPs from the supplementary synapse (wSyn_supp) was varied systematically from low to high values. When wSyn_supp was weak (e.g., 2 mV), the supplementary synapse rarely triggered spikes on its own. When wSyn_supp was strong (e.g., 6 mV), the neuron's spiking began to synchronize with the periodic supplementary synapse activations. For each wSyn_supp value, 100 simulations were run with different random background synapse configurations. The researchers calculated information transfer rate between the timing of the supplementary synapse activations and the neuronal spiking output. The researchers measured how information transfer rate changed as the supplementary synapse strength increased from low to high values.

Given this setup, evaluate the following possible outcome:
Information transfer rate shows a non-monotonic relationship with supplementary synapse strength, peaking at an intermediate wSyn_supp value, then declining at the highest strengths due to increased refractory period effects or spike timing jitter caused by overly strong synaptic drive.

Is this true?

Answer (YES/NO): NO